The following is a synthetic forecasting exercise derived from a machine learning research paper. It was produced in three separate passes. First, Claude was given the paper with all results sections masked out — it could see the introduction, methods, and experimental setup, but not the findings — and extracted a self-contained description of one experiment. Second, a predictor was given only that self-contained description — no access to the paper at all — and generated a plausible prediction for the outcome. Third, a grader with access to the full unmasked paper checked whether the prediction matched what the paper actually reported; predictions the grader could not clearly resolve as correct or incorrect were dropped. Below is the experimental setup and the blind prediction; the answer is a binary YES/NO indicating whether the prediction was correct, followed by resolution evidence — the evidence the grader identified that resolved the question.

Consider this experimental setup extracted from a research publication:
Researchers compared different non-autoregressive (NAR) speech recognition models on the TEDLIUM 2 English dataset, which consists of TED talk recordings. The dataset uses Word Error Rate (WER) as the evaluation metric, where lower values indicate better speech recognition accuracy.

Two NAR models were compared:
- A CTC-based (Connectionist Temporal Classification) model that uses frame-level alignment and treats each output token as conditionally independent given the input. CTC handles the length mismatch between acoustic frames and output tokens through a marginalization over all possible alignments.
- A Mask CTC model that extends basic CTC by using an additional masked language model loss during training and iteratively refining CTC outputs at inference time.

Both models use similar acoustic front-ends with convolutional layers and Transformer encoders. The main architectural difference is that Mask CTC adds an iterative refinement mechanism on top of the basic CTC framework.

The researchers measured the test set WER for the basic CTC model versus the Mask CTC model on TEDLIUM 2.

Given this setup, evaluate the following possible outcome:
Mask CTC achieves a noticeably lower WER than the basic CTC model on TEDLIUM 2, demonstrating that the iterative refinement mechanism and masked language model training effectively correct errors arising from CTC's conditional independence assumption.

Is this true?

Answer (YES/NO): YES